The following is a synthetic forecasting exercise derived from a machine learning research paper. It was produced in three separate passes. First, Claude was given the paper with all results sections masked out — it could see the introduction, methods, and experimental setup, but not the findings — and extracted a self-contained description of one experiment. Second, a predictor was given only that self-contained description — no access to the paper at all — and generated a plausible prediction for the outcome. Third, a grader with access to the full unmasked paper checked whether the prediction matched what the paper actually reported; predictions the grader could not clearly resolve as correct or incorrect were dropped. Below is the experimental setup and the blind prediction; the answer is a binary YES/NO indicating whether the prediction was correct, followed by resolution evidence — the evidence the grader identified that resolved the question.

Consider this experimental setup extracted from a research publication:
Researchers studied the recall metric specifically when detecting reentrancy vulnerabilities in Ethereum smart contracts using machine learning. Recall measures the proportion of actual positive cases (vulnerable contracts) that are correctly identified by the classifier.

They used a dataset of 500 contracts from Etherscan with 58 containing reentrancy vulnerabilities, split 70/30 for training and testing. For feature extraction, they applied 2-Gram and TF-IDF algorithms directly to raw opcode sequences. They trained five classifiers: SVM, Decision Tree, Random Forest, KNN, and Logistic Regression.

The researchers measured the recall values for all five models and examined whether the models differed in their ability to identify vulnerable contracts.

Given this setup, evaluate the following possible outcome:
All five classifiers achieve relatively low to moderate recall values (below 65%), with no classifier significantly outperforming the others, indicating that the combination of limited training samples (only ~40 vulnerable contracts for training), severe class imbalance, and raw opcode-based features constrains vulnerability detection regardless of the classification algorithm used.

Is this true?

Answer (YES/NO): NO